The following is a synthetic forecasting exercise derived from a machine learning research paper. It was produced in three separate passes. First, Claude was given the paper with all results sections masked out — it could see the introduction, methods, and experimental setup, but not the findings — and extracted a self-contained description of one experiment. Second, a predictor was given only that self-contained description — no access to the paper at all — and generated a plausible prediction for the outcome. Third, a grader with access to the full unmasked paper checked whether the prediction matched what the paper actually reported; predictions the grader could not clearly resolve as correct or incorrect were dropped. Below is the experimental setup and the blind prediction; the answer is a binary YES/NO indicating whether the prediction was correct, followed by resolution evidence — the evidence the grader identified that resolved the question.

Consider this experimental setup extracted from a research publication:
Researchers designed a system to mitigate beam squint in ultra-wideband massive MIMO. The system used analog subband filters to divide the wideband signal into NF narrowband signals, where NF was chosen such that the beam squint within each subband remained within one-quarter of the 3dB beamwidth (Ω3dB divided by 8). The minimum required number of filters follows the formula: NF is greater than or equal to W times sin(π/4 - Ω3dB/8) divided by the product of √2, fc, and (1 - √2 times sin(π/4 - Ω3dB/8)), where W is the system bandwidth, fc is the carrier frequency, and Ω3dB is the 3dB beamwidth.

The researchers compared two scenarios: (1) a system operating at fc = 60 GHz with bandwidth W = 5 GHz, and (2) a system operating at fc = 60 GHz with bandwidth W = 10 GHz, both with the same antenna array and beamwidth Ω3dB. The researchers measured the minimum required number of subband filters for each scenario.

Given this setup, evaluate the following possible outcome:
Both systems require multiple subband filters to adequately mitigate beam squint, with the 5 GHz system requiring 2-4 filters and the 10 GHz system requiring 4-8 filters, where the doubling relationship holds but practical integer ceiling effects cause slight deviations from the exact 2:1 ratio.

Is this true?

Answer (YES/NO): NO